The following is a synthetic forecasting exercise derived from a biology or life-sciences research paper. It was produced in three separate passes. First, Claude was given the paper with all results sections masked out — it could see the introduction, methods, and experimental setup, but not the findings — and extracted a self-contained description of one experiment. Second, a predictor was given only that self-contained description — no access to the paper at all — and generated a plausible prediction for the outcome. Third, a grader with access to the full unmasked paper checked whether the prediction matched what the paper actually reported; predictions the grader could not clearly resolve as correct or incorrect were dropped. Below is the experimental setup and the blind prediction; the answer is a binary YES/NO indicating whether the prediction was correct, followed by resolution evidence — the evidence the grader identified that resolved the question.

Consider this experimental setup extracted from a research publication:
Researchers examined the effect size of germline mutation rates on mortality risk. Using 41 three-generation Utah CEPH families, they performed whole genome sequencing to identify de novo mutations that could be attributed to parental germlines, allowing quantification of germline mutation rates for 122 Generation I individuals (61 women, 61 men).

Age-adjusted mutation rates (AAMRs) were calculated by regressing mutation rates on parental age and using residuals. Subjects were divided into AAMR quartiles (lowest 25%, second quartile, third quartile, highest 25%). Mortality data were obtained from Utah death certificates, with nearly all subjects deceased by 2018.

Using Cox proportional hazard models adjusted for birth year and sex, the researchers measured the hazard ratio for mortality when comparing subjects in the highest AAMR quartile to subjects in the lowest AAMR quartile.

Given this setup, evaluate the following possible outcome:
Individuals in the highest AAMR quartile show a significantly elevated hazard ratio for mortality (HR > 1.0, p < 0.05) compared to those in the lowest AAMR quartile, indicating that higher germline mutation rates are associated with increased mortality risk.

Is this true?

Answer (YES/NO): YES